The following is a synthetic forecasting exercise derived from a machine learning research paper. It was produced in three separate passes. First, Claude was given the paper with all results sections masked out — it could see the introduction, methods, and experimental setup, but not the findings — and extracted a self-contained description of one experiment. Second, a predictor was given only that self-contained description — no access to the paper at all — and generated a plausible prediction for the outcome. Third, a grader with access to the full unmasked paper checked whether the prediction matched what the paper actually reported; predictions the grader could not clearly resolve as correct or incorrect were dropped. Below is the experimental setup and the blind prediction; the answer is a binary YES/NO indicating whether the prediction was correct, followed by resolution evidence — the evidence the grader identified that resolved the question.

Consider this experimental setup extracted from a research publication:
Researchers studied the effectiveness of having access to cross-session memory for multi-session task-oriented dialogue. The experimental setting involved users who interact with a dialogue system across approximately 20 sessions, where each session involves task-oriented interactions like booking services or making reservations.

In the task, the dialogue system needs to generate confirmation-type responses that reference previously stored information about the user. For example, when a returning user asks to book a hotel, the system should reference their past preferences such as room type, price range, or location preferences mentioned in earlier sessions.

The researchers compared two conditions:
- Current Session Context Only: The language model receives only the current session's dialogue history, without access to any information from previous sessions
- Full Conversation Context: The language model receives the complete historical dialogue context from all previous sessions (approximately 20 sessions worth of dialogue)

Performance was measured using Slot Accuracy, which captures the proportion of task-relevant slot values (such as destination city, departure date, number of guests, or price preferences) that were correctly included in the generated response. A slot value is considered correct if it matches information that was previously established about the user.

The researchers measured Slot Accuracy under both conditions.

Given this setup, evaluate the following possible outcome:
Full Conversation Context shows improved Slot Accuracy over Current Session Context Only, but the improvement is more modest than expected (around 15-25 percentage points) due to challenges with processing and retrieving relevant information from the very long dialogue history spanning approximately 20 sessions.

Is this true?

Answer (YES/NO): NO